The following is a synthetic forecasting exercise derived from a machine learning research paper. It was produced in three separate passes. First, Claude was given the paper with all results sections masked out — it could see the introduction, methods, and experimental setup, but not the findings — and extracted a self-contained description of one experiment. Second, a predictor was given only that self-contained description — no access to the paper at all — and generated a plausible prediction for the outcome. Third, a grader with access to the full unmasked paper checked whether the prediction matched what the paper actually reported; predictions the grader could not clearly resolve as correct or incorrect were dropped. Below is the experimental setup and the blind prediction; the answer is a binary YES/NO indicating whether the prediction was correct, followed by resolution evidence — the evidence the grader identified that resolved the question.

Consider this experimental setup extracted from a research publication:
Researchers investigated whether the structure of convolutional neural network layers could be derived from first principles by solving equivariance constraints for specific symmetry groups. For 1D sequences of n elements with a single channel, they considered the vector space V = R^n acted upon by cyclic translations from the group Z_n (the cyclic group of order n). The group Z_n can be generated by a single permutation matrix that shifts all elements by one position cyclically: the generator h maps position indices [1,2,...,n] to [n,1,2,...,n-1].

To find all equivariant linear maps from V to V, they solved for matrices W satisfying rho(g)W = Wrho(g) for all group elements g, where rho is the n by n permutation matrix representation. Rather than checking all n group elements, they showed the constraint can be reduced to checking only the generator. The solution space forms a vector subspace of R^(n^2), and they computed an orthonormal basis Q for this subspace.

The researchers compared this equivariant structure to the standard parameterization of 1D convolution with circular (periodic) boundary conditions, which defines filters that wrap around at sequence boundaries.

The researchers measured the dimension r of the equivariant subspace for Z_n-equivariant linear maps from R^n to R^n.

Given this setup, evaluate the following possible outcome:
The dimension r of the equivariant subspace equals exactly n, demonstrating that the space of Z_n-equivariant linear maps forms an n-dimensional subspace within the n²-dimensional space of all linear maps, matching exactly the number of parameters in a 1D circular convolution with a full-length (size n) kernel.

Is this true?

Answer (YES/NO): YES